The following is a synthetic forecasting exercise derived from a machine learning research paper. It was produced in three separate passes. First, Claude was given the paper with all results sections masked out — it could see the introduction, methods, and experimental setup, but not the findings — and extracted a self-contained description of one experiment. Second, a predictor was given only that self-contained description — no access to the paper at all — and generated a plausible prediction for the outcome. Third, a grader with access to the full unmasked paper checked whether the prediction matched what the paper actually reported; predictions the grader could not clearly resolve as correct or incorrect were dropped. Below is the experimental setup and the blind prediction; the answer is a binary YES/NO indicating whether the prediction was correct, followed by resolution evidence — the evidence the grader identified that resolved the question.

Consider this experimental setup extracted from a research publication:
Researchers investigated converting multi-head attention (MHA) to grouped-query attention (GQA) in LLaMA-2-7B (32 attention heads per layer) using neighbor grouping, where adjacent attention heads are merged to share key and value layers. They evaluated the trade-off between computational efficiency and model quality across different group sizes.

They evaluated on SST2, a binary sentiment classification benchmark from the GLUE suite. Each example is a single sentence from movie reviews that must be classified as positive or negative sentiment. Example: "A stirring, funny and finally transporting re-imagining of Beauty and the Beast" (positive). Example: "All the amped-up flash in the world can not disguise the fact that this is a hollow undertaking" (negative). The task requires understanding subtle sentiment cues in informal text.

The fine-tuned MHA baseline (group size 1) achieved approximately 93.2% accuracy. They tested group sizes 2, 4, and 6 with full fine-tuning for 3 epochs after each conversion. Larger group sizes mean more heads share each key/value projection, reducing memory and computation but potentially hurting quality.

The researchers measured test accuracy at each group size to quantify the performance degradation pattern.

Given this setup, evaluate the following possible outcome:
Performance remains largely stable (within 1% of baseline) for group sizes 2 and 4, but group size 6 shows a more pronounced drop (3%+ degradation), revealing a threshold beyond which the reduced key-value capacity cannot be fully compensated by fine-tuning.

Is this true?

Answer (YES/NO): NO